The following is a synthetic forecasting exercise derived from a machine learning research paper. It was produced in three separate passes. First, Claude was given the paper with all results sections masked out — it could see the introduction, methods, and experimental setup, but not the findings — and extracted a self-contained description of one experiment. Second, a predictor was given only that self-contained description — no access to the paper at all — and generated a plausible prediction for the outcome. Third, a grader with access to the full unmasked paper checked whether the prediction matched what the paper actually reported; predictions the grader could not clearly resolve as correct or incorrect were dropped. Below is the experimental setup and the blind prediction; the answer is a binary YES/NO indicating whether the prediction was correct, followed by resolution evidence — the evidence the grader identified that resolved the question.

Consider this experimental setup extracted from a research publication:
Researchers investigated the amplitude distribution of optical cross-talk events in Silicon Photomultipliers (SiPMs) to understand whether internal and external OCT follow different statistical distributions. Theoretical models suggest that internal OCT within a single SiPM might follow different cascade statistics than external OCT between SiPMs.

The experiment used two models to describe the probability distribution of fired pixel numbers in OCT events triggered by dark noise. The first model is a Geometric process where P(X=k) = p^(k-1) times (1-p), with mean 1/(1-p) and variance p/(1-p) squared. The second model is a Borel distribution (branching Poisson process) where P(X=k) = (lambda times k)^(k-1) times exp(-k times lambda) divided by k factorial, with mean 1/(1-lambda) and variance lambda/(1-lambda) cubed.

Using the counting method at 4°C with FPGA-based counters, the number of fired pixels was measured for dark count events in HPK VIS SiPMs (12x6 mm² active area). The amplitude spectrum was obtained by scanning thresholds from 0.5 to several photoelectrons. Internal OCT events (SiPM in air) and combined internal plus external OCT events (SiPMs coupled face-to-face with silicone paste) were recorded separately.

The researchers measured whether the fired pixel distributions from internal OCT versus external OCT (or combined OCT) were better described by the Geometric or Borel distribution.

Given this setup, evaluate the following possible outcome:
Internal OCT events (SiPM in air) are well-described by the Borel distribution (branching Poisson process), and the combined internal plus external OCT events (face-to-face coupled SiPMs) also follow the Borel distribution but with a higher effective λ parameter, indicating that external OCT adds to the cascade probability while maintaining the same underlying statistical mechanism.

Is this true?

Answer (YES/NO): NO